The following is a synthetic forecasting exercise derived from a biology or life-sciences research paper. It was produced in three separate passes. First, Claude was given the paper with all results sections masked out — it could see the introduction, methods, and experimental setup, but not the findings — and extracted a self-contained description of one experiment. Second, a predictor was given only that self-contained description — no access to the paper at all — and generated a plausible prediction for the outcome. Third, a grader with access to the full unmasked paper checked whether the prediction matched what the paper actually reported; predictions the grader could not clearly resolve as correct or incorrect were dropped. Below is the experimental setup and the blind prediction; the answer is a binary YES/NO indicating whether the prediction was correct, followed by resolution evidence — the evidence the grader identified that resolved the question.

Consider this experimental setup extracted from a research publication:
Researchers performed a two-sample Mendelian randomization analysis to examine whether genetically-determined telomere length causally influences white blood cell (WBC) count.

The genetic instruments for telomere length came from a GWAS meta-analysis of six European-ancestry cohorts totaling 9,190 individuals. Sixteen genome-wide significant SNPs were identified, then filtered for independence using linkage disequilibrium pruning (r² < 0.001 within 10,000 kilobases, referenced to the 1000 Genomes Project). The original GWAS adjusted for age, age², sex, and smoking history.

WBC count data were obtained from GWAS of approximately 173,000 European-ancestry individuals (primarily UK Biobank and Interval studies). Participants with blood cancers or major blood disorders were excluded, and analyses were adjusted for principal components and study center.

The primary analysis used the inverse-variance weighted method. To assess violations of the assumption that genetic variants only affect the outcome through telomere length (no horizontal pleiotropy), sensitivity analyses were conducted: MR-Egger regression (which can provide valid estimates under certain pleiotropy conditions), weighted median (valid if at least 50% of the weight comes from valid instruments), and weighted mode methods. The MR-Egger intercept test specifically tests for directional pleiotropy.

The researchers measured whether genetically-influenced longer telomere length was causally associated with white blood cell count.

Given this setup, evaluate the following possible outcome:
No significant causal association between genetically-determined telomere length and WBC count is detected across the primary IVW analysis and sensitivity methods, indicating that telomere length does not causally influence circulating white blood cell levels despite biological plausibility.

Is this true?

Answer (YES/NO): NO